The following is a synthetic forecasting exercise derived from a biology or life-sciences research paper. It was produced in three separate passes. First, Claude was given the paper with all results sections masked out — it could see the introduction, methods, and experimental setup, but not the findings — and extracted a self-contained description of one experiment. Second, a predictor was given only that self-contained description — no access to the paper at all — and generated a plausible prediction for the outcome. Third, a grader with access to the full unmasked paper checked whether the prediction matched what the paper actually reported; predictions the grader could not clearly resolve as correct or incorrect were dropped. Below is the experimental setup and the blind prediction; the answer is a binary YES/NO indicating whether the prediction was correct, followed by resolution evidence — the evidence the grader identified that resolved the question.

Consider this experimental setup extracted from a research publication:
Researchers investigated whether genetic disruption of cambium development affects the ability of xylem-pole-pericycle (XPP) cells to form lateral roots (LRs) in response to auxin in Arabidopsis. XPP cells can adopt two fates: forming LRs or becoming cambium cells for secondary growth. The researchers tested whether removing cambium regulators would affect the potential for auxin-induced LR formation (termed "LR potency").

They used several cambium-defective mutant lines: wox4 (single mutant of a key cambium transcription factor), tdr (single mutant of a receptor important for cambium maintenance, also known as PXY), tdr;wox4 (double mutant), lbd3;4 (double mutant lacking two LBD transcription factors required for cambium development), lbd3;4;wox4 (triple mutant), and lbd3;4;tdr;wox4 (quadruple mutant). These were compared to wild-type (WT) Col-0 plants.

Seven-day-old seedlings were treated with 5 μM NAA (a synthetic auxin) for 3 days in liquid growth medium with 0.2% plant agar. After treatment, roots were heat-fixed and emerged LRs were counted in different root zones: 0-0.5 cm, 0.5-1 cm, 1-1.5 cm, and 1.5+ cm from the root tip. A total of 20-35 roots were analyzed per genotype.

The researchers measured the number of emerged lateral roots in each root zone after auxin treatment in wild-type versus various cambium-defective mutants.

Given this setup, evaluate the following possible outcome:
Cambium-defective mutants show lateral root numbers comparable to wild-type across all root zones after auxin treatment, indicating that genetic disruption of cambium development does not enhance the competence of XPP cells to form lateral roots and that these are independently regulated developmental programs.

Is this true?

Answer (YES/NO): NO